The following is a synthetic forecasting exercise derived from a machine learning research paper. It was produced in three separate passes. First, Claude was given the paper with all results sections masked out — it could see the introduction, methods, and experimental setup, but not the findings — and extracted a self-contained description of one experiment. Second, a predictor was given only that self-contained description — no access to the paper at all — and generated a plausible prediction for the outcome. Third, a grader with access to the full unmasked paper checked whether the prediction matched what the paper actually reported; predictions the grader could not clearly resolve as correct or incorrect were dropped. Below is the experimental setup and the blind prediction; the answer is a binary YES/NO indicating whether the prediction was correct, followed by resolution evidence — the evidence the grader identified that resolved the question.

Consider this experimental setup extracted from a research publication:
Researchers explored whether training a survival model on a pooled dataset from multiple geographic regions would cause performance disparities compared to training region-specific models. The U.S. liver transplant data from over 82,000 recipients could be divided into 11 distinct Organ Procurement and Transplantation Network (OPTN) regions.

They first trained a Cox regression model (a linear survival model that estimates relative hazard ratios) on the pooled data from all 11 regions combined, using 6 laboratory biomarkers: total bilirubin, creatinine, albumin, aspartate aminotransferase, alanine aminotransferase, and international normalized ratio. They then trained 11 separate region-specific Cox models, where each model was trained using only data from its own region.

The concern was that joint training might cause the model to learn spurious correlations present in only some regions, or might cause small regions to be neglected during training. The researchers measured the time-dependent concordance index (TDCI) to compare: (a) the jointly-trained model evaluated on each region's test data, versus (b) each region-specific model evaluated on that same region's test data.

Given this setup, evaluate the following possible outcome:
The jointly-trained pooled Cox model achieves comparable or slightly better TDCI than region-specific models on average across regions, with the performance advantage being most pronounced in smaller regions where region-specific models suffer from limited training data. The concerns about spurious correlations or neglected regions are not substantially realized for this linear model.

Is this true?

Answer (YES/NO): NO